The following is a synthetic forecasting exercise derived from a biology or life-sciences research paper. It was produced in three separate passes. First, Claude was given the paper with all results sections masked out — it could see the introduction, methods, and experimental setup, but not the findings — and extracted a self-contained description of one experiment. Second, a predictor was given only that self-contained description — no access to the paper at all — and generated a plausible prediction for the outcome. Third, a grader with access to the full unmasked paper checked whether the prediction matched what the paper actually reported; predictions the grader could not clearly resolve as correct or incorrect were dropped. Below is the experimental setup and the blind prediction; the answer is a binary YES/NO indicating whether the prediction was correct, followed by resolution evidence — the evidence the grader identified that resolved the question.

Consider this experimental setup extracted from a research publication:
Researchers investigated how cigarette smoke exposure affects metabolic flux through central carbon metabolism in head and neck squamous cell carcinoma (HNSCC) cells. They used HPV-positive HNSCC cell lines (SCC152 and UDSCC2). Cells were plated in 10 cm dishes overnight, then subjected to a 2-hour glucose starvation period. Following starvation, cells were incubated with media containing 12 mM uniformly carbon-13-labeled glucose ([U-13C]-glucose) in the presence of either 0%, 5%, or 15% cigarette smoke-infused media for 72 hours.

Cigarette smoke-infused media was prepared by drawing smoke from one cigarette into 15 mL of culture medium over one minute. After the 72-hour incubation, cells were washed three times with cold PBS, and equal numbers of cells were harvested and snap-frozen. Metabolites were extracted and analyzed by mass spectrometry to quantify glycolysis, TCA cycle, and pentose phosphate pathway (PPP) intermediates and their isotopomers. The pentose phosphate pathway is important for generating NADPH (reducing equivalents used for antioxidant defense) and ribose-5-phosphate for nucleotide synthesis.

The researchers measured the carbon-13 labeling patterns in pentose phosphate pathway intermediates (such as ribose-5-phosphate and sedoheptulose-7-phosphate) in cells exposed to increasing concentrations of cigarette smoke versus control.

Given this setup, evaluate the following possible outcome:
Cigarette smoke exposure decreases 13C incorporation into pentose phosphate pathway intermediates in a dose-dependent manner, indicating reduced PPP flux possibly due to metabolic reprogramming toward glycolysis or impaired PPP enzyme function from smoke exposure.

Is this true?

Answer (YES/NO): NO